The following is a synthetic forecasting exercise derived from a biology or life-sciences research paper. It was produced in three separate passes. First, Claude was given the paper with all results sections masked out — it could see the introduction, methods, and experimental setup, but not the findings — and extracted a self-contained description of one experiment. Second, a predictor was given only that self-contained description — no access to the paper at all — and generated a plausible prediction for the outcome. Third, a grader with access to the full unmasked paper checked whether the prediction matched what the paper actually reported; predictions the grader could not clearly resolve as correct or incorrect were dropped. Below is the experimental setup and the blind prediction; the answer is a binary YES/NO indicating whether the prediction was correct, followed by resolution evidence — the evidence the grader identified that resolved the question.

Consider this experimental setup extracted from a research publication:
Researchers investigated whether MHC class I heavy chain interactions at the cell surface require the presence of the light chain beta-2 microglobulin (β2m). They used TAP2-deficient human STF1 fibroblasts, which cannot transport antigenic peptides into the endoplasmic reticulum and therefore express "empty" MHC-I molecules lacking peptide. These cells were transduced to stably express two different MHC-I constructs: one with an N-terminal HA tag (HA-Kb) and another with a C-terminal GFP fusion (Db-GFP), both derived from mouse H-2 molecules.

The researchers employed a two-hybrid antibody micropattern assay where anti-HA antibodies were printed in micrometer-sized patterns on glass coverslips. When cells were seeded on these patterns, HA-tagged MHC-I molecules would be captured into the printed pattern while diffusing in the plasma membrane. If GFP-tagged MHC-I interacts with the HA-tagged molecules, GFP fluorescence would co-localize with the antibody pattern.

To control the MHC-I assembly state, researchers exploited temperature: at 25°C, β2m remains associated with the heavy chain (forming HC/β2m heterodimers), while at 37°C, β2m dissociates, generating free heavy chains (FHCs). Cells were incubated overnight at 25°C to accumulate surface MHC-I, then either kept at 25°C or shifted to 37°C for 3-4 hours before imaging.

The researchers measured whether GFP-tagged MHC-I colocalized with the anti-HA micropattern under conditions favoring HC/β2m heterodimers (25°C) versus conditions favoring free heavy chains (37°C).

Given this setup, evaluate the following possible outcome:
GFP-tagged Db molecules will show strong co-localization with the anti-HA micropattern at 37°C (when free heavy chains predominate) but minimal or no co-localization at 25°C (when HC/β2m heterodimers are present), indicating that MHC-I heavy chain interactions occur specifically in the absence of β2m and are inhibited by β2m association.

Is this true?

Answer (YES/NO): YES